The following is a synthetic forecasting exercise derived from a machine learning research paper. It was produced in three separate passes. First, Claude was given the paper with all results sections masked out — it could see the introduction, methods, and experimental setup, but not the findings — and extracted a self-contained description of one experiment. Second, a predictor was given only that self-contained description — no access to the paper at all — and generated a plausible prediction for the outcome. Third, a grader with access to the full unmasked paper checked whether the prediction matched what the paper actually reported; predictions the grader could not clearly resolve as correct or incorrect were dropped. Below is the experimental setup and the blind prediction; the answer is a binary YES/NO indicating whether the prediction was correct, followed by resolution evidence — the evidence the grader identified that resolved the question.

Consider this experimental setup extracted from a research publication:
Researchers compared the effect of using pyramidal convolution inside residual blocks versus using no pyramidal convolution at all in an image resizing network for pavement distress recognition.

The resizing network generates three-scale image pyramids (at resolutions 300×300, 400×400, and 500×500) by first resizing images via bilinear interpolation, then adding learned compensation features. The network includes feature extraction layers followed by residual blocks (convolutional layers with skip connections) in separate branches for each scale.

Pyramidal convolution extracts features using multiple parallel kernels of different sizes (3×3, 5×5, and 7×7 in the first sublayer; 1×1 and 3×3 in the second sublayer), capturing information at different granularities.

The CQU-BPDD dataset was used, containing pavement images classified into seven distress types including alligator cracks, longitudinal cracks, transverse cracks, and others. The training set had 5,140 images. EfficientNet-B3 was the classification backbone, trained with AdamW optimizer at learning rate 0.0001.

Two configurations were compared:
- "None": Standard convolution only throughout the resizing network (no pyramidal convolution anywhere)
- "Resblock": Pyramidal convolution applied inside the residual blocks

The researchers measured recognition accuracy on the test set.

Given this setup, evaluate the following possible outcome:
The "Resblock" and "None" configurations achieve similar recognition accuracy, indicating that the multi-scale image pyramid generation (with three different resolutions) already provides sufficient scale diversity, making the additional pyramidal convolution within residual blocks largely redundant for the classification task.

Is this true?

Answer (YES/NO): NO